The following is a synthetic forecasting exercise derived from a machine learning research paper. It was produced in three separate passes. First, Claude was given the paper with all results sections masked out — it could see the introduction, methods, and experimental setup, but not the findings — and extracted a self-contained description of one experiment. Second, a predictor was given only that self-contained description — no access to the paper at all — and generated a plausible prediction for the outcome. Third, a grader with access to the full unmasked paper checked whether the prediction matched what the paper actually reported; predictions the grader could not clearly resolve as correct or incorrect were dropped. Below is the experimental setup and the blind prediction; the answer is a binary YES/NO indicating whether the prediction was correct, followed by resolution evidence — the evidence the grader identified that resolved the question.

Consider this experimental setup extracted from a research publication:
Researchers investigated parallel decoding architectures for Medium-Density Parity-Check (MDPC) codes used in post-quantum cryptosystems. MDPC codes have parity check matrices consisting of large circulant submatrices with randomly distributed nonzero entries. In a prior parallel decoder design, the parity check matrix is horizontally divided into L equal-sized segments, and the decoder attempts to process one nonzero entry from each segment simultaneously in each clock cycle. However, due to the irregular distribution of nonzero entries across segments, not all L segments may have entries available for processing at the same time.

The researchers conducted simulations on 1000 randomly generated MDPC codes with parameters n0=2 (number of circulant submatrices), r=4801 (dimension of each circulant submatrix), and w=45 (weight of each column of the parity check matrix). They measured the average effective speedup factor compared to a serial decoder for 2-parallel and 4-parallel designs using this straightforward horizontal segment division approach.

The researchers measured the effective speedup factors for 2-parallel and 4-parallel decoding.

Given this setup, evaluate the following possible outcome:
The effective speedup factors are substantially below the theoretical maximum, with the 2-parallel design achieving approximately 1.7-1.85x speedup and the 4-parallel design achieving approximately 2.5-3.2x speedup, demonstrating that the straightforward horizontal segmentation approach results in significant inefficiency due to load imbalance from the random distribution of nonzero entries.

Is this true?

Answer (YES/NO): YES